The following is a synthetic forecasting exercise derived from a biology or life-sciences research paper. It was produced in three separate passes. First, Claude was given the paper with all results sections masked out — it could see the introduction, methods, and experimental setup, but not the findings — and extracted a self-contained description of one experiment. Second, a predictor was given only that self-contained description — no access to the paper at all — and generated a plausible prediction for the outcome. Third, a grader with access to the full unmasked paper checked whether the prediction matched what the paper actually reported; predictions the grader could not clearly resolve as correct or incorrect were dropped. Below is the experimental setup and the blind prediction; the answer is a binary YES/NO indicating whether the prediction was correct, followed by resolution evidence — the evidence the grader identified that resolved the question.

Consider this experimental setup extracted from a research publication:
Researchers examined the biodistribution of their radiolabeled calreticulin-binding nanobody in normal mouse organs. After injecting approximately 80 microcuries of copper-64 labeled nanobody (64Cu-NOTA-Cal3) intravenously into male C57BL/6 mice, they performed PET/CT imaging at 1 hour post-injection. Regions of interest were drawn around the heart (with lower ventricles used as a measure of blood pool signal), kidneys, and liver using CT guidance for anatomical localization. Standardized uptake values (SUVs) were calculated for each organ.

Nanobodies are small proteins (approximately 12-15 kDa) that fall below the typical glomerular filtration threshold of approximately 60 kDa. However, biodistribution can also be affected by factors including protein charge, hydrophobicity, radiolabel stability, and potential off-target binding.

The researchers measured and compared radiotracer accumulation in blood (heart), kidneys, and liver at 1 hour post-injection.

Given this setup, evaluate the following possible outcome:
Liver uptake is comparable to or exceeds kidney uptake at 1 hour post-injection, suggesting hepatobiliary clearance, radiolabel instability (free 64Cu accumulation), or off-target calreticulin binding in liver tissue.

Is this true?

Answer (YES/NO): NO